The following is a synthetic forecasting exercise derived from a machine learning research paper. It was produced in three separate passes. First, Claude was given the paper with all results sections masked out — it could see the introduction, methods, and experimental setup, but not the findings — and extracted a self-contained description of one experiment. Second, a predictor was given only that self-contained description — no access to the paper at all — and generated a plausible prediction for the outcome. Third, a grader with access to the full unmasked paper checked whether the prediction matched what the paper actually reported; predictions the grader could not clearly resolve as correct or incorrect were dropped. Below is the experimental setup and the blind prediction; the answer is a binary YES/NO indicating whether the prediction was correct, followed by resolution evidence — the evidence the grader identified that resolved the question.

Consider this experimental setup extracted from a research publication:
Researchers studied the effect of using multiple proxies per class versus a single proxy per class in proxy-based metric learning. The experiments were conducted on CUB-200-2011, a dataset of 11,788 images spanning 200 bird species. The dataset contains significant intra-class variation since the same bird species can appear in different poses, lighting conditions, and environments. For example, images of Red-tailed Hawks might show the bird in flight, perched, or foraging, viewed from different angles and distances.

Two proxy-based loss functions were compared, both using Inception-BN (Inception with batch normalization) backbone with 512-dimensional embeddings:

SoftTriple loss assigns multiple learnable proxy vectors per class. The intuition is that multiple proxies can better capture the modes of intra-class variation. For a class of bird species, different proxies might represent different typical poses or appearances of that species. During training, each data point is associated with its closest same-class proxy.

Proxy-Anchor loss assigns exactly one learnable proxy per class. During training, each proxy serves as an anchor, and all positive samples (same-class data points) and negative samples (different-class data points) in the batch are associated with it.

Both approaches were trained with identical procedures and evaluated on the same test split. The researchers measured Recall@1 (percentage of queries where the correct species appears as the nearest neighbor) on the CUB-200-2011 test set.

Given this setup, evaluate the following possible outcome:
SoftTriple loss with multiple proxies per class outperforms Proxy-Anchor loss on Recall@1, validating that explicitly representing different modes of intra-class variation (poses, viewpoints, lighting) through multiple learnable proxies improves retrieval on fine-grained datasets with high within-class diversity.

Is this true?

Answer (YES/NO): NO